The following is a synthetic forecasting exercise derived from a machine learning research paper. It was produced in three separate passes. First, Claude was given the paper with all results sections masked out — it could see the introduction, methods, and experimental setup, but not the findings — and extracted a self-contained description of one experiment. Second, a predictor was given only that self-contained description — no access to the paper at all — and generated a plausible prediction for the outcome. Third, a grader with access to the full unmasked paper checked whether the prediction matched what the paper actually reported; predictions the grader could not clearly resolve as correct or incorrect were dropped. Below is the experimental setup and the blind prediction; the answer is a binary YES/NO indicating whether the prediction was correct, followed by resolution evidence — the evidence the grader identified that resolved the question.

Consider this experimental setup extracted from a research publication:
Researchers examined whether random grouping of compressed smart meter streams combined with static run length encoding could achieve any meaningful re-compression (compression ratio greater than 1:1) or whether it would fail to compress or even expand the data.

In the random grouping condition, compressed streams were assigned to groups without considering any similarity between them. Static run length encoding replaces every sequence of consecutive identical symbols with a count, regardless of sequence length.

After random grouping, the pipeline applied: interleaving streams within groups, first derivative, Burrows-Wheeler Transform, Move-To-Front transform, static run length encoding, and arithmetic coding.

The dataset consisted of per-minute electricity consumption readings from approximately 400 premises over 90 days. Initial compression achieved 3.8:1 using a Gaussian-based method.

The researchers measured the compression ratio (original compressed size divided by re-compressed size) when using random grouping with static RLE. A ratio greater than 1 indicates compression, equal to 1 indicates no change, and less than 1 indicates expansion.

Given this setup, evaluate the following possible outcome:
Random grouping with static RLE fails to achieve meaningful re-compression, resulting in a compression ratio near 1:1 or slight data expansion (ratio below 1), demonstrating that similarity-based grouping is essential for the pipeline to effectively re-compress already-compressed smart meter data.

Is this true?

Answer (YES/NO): NO